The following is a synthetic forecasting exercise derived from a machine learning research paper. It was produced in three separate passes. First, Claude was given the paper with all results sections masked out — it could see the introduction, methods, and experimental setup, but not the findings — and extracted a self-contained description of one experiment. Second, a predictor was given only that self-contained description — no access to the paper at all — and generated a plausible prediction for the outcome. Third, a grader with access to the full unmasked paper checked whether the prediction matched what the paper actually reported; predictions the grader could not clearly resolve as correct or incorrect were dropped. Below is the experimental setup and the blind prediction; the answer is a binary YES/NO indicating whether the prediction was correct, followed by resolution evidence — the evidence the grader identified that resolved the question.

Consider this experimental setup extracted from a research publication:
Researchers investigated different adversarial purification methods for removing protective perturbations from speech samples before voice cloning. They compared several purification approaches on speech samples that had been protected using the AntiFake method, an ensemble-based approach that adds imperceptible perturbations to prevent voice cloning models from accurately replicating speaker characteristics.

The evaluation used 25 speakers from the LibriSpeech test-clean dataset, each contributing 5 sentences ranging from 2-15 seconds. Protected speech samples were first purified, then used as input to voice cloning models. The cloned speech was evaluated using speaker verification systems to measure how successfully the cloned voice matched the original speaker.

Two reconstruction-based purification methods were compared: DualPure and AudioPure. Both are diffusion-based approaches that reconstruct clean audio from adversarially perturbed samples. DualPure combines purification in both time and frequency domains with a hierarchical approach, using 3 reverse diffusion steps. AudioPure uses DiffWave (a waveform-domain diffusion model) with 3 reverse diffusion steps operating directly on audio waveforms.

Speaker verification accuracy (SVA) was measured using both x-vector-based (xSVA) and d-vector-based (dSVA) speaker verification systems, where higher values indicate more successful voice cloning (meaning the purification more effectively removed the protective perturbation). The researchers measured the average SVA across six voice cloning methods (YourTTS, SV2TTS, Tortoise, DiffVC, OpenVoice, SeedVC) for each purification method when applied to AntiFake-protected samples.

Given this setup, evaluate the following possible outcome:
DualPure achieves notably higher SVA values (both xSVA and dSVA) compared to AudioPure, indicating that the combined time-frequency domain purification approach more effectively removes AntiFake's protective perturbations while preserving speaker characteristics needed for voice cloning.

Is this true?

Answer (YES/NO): NO